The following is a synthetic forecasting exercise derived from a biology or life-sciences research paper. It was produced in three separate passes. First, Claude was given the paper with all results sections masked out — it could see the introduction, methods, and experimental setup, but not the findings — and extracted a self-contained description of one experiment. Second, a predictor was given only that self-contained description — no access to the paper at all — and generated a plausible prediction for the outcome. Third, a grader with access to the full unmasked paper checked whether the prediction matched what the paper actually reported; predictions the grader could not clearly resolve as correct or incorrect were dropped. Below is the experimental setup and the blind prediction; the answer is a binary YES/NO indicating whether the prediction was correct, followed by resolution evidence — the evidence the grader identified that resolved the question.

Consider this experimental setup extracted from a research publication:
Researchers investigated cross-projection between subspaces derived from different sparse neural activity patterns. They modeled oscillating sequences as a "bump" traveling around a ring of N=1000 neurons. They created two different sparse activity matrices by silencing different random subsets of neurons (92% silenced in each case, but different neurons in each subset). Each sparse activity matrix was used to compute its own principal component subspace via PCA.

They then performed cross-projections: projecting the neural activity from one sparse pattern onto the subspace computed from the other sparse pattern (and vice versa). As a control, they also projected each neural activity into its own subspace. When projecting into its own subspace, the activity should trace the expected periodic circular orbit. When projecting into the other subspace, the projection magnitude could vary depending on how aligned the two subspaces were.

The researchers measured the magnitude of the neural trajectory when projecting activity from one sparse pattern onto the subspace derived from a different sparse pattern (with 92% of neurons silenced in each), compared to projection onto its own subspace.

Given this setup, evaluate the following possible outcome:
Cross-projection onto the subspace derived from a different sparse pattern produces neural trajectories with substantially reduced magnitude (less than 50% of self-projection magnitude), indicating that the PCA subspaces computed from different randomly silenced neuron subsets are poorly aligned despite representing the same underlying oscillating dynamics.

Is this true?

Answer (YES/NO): YES